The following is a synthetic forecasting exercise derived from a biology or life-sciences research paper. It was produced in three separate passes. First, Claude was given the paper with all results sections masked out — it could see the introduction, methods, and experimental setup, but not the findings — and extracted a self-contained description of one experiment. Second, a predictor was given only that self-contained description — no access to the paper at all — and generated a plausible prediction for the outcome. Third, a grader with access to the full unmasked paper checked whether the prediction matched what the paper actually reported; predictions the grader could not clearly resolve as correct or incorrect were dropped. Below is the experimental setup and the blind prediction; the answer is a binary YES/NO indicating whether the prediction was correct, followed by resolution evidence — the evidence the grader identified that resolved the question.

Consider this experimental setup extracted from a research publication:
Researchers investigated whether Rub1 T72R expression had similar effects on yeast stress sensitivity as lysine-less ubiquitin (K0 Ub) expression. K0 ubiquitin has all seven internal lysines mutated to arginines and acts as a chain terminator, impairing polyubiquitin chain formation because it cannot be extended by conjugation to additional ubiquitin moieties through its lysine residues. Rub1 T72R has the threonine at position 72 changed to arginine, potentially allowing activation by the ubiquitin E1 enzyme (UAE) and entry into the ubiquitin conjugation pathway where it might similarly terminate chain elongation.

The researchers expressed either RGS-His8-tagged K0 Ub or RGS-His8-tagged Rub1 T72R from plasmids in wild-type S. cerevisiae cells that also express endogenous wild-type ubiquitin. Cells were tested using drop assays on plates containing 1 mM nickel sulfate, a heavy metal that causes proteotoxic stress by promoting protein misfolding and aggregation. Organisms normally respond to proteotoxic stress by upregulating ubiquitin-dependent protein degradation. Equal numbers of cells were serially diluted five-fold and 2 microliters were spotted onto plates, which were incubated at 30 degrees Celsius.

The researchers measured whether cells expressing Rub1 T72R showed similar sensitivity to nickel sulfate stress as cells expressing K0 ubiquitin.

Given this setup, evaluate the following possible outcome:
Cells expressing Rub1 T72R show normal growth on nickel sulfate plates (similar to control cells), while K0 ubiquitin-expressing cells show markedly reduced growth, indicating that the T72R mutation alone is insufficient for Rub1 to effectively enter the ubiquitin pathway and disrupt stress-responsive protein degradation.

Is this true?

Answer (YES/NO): NO